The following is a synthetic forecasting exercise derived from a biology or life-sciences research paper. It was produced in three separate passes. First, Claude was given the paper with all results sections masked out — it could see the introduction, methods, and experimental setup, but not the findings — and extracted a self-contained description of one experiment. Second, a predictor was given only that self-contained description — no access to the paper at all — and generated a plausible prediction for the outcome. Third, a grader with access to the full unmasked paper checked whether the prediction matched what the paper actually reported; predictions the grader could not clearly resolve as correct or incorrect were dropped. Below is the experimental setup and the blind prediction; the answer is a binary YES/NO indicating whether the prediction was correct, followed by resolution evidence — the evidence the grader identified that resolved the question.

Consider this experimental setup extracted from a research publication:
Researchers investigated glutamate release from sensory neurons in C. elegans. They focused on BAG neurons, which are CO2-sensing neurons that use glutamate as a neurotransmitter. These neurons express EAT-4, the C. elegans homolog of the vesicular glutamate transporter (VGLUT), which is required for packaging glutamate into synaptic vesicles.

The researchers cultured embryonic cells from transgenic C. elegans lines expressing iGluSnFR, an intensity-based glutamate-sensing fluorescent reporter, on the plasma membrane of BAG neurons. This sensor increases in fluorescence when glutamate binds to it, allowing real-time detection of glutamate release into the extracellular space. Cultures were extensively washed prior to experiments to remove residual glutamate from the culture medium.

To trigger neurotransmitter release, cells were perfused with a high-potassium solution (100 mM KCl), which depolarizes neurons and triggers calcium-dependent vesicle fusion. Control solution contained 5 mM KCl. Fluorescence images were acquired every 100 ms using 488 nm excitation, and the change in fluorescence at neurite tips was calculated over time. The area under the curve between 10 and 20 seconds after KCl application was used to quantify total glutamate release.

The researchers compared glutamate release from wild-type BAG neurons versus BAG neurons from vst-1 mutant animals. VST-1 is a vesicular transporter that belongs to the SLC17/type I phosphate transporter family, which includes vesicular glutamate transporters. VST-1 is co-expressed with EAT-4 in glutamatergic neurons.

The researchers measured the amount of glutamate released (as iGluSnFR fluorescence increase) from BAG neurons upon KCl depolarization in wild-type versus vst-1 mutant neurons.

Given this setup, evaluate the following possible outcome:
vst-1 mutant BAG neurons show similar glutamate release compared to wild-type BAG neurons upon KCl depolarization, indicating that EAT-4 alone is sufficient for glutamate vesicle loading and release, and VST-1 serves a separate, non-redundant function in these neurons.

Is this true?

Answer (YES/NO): NO